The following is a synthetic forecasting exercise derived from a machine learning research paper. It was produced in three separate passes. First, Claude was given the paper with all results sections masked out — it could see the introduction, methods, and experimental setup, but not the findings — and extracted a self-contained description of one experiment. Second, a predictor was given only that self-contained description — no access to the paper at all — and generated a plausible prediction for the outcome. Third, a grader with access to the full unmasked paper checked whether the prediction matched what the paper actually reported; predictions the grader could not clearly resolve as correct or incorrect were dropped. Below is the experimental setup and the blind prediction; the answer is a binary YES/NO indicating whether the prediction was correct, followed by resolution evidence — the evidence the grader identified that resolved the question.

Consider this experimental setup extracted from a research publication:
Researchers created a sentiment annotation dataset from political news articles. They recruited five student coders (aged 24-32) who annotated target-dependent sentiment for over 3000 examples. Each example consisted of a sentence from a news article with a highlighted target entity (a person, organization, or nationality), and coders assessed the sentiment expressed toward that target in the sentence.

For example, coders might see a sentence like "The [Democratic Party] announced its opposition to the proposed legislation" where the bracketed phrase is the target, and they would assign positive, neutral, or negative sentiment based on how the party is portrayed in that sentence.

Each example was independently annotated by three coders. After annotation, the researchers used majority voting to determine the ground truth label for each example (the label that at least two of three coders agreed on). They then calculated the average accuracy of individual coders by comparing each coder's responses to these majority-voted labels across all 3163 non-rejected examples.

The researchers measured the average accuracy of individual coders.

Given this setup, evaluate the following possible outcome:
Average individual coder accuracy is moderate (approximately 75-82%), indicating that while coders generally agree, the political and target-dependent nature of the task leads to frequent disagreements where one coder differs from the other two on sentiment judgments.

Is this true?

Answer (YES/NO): NO